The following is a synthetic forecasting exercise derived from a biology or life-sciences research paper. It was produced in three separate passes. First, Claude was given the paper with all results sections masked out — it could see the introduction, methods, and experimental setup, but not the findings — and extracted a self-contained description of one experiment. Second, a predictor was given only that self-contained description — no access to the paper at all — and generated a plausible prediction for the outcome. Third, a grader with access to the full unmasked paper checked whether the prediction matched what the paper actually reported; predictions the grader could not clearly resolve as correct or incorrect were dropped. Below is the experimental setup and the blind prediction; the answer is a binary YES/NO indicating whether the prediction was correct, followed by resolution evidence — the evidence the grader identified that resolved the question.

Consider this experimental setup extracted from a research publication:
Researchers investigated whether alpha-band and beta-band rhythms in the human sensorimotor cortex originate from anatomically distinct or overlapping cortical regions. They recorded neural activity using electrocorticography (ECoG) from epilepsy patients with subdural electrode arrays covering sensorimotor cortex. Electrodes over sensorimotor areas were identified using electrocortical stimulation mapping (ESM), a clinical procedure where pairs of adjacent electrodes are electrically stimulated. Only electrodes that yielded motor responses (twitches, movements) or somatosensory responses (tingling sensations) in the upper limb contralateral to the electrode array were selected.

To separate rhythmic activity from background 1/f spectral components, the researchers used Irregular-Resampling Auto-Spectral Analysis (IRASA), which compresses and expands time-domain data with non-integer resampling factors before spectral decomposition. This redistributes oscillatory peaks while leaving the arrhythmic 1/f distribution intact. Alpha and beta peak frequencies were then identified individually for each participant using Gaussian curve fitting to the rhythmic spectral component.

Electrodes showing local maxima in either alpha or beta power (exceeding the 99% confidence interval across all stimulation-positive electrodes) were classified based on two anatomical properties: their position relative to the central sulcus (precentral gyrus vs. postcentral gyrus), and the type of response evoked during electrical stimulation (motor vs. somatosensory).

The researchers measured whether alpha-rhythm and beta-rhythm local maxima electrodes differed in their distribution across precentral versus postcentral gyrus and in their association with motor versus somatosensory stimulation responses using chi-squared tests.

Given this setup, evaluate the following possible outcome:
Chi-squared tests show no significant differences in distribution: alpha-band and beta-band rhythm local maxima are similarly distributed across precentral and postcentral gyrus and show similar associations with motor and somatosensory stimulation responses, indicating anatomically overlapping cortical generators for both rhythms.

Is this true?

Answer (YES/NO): NO